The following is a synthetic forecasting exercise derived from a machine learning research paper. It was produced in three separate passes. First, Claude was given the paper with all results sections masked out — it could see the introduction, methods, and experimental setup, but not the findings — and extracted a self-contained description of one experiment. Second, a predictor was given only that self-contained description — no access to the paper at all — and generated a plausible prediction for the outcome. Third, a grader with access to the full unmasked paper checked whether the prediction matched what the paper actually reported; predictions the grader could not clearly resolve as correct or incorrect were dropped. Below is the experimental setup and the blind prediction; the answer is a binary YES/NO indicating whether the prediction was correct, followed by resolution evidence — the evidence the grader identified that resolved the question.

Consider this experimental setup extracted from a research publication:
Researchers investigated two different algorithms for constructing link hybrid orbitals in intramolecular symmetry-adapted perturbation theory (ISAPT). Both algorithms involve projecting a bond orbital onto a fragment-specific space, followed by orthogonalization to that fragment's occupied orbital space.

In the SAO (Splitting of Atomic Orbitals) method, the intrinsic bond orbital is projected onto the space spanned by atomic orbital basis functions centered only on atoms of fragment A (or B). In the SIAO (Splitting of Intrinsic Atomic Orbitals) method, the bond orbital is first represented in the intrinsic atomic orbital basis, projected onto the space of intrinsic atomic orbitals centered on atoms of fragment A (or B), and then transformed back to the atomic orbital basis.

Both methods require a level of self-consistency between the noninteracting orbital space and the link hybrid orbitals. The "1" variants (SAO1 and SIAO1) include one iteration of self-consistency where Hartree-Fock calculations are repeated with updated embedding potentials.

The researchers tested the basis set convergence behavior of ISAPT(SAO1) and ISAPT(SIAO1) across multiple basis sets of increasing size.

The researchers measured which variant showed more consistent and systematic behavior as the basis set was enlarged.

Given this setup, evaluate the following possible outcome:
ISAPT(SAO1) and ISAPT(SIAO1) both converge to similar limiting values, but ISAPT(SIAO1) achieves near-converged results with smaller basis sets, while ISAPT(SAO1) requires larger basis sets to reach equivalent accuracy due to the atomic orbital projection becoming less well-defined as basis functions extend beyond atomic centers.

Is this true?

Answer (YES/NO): NO